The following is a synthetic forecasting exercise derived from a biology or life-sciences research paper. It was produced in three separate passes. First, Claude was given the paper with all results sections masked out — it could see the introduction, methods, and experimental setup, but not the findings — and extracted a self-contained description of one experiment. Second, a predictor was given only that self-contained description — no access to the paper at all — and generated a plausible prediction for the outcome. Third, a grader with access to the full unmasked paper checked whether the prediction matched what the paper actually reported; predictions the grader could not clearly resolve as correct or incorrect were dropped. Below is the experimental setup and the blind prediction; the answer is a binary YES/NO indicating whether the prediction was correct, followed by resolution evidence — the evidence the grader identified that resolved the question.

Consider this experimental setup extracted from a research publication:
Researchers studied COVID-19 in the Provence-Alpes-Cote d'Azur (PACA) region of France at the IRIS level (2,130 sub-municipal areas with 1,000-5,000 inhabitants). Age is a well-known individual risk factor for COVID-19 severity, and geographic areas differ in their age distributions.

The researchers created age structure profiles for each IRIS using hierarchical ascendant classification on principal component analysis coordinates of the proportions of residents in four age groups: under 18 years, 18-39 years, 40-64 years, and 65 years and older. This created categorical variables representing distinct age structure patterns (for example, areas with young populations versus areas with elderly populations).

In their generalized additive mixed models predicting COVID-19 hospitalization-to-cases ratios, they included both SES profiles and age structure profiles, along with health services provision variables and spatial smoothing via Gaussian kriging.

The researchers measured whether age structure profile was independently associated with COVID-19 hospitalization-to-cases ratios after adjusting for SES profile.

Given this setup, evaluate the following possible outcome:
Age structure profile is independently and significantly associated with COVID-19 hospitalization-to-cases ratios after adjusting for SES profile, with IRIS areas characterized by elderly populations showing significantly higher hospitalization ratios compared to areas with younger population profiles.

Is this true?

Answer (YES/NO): YES